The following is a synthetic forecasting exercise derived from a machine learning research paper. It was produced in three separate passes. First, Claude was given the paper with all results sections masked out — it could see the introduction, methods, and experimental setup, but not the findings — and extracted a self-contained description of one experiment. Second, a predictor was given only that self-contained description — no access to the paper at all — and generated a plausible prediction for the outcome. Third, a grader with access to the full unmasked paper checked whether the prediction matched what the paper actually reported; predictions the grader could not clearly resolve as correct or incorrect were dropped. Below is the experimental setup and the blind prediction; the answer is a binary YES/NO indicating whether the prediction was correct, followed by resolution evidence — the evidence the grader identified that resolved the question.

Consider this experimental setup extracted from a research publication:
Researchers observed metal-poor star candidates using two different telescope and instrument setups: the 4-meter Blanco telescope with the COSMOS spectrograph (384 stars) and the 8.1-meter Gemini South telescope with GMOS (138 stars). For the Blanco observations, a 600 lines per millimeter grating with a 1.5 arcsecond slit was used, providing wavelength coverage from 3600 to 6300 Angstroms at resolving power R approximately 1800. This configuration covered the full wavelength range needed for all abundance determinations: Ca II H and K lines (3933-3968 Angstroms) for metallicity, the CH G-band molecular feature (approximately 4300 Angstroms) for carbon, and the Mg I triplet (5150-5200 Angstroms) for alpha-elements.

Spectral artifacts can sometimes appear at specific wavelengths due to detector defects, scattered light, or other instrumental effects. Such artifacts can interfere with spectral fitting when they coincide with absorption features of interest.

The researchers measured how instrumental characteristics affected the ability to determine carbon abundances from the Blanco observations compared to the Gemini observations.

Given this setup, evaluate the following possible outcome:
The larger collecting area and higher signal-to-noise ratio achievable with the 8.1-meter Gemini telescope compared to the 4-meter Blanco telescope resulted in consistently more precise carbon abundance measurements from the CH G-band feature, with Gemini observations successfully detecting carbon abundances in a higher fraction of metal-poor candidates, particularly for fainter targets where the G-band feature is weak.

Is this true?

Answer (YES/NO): NO